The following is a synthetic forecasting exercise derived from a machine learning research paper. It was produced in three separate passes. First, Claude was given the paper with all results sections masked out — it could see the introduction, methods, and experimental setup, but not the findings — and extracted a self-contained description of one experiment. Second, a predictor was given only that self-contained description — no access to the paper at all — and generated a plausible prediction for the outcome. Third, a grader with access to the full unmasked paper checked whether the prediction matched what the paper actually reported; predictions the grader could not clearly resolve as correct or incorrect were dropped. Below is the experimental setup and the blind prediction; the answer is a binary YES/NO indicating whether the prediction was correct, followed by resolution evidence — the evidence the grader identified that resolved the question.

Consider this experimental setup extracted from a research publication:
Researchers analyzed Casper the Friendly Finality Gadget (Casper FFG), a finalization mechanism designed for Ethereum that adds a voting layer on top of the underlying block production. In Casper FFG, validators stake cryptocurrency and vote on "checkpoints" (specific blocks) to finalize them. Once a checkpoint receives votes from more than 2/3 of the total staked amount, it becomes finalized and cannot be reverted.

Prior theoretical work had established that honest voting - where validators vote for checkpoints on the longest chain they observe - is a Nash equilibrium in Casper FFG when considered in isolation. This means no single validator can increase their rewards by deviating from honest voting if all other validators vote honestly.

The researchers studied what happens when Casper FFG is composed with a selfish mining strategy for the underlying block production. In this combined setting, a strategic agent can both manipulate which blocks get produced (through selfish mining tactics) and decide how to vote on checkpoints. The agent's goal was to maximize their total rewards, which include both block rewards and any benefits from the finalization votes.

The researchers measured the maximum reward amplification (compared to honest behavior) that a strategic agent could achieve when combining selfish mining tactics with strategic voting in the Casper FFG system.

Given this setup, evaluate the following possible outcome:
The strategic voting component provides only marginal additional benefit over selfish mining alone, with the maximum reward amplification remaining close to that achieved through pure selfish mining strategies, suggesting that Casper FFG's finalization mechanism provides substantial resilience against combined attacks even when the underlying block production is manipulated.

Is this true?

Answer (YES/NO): NO